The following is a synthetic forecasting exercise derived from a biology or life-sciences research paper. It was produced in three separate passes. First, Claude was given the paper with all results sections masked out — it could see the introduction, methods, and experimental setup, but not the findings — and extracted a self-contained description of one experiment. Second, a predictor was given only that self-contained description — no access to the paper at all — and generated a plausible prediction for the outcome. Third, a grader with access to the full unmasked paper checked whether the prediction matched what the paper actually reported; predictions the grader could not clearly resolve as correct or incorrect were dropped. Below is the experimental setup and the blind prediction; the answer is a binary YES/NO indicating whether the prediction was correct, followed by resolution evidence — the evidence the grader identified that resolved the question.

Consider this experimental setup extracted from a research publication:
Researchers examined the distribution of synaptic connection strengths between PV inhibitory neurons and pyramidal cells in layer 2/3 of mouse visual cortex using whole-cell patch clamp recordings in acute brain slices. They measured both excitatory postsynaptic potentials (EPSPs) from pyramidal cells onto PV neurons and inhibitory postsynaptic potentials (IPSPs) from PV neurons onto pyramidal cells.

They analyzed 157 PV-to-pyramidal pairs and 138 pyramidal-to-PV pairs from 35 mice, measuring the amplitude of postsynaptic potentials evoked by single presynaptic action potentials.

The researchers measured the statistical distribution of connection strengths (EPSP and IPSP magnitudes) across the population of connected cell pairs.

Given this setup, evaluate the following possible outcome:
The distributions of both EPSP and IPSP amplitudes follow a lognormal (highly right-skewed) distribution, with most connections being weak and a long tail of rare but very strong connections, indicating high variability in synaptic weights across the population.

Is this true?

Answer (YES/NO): YES